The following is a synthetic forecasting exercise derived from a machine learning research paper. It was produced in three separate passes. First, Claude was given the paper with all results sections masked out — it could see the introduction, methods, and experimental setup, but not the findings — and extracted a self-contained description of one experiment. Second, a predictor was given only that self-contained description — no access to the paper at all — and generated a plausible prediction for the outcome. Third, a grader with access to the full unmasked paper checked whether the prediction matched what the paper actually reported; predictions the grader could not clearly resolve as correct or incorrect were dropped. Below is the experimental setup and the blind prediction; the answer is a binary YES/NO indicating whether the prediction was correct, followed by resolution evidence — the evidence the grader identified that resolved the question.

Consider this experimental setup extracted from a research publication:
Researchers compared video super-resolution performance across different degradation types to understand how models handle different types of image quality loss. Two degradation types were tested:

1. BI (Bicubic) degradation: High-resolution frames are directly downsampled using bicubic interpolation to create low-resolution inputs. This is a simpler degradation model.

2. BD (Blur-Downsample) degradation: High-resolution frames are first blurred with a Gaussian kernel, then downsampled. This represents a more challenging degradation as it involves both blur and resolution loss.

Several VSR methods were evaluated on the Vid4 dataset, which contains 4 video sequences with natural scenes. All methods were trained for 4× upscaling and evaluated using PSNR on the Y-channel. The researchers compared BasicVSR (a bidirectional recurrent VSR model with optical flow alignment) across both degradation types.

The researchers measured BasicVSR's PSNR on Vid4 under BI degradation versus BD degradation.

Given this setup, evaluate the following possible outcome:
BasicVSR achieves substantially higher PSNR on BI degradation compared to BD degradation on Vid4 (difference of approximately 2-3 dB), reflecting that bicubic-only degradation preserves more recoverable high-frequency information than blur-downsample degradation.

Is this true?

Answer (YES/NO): NO